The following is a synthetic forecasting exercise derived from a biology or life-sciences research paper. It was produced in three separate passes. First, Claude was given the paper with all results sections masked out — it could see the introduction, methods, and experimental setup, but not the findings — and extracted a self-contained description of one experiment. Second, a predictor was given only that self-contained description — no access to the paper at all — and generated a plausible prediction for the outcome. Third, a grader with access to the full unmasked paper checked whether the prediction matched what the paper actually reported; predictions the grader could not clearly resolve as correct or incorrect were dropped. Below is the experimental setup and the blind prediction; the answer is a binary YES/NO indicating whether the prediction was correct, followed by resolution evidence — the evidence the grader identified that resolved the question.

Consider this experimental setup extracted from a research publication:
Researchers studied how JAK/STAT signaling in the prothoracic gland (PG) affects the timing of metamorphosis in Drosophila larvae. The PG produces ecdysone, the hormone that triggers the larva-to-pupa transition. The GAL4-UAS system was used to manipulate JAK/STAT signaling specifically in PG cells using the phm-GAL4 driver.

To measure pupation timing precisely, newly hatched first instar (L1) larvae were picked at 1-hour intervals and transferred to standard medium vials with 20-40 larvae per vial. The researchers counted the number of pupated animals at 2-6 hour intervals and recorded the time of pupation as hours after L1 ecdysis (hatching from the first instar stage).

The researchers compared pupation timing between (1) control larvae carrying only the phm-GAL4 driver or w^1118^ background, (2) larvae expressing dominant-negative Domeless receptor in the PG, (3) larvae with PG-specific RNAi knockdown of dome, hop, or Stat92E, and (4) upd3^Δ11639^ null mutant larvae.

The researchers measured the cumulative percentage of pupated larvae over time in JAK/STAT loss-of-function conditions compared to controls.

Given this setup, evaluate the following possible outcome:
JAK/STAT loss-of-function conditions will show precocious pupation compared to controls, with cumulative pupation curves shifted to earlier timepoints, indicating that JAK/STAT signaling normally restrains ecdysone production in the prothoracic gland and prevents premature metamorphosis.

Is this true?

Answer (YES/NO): YES